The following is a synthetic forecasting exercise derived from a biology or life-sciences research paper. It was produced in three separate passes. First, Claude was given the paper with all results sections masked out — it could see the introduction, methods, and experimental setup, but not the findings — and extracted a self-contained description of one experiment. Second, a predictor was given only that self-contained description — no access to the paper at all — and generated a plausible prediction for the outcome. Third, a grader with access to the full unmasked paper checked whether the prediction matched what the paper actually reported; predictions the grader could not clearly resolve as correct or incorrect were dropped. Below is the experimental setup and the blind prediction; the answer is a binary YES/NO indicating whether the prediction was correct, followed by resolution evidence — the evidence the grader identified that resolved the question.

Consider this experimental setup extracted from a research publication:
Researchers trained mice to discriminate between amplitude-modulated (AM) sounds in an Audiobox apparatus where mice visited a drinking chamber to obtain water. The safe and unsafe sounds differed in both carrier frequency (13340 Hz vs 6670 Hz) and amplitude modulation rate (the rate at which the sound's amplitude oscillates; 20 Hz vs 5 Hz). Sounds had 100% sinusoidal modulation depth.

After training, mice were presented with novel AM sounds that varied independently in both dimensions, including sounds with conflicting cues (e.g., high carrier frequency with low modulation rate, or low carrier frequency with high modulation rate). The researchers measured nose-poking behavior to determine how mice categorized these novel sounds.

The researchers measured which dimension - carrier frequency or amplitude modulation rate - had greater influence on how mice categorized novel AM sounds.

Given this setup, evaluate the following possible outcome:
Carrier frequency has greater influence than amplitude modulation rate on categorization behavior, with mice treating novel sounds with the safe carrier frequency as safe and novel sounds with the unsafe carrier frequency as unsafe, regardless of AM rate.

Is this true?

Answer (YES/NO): NO